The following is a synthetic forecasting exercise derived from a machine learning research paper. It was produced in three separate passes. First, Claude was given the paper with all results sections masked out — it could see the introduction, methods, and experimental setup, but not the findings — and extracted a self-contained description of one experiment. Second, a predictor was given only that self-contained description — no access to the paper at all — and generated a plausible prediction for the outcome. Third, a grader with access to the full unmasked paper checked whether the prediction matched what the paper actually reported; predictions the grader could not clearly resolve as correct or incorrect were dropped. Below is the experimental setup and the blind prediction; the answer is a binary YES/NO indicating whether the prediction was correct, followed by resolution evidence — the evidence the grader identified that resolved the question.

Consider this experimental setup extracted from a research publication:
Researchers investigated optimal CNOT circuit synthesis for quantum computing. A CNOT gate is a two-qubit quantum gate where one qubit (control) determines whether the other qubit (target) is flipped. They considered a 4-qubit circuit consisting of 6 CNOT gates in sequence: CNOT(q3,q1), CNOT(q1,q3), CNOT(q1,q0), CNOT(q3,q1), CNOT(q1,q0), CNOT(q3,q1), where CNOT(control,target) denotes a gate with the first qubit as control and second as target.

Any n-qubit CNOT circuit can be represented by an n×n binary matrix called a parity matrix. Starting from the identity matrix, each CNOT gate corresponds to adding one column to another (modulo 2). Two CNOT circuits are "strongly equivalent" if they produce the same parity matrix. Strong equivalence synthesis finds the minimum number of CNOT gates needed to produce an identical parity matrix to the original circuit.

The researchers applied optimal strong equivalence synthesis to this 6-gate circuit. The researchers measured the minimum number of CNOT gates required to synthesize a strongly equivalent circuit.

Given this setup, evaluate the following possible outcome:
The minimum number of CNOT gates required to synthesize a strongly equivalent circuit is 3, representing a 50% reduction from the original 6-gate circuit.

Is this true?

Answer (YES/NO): YES